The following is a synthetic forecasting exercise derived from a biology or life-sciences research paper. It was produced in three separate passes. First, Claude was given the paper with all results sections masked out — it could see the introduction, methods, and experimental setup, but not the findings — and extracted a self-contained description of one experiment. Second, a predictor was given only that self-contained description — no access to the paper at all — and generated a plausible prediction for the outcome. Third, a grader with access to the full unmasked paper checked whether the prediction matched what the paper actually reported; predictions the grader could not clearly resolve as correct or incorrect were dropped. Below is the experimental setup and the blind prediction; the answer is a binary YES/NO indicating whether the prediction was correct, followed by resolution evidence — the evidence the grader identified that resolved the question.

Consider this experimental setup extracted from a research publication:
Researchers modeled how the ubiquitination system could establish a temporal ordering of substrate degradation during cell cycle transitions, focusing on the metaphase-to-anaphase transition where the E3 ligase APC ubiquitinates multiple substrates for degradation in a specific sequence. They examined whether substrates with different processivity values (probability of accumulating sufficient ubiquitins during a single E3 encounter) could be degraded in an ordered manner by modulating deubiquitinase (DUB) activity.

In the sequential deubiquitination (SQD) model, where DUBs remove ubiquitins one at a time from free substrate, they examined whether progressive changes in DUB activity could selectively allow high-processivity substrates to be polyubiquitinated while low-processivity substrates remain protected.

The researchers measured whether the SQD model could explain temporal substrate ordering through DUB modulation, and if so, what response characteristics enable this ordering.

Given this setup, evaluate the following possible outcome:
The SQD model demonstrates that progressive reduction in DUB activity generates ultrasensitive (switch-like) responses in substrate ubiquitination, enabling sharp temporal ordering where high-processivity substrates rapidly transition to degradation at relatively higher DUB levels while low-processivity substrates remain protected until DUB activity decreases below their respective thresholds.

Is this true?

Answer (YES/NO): YES